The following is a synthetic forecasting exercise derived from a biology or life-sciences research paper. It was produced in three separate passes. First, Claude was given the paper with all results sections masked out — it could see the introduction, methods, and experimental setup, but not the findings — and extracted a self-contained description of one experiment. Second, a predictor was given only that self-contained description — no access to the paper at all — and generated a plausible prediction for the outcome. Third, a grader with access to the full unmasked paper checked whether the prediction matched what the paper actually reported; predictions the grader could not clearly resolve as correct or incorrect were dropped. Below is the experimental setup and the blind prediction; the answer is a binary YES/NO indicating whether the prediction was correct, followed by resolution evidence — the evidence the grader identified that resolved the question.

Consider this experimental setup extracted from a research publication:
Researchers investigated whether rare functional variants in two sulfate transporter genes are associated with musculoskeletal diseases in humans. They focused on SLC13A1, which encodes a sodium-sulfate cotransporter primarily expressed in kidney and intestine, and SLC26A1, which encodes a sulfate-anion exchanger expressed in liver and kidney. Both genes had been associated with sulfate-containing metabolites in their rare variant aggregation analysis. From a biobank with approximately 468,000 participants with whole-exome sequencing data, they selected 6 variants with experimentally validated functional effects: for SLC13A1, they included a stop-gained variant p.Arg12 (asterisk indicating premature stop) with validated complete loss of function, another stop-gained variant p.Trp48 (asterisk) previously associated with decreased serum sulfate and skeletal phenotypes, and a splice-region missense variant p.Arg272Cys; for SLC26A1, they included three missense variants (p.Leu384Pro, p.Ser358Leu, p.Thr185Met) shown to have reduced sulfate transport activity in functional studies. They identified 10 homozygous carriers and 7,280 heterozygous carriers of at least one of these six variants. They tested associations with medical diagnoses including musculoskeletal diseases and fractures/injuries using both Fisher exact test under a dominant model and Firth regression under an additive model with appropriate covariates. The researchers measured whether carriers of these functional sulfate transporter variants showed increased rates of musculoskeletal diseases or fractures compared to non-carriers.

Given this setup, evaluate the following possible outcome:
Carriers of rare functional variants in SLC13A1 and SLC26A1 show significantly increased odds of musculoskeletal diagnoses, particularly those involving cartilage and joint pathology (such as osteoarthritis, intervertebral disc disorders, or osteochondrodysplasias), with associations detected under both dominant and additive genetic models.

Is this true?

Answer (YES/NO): NO